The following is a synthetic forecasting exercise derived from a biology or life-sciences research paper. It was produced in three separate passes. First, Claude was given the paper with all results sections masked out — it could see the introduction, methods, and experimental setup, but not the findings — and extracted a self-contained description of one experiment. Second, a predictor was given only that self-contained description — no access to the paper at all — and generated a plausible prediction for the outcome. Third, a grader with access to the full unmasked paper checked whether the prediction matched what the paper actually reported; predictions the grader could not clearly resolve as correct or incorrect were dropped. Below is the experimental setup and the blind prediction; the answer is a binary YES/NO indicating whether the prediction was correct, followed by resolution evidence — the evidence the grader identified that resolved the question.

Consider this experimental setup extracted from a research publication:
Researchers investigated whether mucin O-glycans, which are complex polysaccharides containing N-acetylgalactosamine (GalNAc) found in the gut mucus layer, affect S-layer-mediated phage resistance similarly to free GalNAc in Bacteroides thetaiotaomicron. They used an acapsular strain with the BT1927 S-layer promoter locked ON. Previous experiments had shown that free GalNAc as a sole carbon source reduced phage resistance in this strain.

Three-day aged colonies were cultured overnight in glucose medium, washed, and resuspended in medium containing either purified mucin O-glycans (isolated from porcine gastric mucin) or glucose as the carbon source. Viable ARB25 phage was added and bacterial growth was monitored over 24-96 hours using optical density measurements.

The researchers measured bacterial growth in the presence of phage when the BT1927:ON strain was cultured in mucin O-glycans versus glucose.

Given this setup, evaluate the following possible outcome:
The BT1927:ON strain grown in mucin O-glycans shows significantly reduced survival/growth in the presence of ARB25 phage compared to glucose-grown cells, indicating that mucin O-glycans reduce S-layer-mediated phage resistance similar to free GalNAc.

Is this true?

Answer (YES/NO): YES